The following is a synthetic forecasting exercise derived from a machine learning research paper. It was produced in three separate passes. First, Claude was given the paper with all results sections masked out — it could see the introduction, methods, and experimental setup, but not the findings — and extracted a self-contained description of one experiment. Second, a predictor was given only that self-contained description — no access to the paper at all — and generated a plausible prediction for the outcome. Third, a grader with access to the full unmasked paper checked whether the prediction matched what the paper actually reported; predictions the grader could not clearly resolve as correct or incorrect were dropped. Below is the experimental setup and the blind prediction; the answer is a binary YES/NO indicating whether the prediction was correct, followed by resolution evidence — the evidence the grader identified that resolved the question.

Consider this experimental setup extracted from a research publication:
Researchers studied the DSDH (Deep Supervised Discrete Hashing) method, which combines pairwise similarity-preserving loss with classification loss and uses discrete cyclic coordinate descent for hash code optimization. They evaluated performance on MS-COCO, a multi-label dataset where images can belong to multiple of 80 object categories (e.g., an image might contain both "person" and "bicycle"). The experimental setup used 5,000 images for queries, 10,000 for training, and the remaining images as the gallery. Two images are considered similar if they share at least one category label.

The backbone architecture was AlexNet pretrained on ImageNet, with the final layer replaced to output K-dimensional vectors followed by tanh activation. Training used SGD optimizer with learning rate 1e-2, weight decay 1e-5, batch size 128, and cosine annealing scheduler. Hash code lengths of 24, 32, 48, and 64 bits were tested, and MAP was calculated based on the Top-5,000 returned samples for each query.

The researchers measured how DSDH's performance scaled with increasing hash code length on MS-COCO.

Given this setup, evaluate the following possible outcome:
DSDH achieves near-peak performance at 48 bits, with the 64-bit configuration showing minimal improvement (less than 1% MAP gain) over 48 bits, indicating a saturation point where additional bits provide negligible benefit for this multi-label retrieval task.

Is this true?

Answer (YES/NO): YES